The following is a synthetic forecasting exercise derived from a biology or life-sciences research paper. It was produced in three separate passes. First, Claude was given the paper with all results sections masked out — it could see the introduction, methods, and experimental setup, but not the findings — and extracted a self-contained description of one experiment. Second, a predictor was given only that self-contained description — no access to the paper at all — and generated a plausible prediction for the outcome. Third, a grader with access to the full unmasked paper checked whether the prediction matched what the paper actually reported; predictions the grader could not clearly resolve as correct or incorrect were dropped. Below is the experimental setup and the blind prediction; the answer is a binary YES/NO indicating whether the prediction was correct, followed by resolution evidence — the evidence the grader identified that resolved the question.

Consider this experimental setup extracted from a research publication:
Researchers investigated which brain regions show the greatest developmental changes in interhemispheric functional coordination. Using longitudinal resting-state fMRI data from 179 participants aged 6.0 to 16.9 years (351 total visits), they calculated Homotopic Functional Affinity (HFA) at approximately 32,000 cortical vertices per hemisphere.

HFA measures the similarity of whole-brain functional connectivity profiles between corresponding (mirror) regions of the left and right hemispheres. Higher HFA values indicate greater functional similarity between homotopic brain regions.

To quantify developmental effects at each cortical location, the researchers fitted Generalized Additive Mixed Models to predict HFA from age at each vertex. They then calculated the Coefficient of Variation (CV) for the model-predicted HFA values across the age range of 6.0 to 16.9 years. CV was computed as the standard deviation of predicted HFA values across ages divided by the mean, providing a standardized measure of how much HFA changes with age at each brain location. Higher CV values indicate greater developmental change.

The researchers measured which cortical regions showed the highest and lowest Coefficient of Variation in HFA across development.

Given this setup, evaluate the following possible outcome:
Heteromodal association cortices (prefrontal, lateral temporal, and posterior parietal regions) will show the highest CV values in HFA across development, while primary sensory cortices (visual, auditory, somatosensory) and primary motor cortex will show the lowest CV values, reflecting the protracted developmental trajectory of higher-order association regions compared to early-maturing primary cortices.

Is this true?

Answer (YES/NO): YES